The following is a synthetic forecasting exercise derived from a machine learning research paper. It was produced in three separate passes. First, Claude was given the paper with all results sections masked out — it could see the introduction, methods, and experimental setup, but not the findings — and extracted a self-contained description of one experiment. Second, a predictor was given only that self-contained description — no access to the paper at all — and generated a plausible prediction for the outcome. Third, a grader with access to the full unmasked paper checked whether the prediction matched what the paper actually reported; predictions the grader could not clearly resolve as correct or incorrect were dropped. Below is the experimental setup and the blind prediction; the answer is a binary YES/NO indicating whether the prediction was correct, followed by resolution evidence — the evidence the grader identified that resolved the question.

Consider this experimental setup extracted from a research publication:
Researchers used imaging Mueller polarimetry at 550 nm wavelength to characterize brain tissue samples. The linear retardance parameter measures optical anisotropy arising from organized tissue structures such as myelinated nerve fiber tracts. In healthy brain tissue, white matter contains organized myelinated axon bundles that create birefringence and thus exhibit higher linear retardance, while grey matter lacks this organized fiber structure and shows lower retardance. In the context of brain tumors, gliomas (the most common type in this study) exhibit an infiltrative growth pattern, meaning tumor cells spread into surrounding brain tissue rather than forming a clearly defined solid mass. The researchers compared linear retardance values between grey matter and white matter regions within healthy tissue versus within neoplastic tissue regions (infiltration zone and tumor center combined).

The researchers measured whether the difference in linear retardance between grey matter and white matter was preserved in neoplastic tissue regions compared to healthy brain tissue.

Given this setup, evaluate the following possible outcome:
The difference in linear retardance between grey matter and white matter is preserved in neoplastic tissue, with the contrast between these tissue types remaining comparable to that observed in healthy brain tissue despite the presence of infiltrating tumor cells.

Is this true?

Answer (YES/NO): NO